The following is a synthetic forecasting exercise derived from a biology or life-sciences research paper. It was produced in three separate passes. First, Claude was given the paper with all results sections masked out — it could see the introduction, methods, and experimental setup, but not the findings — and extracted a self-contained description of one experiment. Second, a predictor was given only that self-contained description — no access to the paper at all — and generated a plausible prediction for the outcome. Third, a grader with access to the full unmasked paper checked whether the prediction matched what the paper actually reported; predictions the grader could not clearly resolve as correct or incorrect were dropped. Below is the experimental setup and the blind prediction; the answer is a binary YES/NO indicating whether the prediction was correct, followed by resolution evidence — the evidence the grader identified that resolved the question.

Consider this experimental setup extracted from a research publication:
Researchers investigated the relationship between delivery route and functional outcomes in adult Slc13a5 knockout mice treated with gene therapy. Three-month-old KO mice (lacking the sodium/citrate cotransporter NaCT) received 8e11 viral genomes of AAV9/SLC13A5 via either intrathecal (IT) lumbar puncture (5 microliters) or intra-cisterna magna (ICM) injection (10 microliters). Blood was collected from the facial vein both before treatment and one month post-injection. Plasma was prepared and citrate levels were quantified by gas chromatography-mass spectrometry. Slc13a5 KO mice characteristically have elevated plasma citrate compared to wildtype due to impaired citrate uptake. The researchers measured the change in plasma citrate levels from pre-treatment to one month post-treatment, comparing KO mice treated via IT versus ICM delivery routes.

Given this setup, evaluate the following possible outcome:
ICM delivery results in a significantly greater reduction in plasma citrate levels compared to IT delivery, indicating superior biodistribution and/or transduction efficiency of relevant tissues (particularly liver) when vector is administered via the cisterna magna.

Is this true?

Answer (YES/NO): NO